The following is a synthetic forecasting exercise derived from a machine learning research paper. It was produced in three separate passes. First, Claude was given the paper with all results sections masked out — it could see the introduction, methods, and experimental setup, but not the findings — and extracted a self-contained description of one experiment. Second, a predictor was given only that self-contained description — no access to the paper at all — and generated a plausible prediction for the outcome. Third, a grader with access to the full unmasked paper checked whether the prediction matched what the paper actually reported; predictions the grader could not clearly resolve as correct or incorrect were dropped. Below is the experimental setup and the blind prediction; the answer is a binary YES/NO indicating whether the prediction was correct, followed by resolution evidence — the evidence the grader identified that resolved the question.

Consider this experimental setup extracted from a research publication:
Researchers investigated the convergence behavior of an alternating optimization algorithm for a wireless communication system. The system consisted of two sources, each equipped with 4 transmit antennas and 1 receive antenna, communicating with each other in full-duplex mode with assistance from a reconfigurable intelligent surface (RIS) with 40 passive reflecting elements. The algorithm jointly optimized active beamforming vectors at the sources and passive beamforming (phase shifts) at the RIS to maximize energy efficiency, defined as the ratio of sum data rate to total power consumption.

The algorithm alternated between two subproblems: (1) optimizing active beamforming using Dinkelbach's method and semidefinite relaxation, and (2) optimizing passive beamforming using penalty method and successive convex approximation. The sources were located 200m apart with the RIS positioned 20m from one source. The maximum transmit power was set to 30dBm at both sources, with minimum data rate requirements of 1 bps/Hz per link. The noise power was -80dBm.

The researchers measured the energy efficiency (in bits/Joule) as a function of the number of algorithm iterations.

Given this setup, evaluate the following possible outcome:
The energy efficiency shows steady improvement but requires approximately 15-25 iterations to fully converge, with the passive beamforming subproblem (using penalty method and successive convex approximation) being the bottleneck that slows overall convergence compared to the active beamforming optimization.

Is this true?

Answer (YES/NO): NO